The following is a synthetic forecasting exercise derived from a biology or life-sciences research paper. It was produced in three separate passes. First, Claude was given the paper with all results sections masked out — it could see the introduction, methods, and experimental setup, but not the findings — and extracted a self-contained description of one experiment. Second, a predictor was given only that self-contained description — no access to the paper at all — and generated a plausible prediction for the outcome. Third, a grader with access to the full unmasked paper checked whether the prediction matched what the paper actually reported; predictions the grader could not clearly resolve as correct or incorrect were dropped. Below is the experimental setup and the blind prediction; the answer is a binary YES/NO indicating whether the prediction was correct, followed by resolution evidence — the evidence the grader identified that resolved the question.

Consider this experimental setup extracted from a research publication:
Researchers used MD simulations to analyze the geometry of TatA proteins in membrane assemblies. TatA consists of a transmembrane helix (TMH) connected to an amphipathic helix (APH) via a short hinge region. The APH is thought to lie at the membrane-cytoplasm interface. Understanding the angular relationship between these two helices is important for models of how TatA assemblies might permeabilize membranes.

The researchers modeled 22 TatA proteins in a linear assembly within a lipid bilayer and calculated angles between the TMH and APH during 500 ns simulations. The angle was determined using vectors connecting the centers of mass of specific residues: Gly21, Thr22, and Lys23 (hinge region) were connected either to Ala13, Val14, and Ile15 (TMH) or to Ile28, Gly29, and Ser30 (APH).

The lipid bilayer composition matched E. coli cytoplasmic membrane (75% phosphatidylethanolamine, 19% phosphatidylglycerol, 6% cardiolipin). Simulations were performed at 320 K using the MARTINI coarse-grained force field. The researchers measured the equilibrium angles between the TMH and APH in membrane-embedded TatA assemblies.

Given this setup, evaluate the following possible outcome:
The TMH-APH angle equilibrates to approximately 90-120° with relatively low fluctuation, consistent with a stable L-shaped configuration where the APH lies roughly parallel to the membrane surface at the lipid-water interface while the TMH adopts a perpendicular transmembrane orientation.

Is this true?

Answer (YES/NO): YES